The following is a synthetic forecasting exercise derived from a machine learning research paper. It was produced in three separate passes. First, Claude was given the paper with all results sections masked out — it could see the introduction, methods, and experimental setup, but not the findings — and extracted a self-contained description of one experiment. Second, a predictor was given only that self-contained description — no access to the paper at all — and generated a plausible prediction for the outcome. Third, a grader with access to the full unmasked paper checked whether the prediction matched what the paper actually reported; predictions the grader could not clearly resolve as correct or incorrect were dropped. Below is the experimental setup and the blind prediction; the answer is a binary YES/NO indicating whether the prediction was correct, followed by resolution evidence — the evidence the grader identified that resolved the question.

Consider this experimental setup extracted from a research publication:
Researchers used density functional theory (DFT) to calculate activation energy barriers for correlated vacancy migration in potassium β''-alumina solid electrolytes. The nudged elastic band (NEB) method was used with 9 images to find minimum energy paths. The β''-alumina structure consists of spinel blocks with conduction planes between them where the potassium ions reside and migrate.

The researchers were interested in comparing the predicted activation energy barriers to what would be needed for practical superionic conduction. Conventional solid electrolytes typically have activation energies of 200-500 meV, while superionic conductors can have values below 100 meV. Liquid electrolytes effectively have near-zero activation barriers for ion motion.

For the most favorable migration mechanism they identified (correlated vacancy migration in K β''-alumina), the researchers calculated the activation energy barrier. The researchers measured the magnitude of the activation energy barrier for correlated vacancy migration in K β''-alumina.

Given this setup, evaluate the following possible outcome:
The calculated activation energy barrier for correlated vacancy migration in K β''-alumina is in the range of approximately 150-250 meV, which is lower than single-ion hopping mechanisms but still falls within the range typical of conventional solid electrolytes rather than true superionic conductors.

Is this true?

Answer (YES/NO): NO